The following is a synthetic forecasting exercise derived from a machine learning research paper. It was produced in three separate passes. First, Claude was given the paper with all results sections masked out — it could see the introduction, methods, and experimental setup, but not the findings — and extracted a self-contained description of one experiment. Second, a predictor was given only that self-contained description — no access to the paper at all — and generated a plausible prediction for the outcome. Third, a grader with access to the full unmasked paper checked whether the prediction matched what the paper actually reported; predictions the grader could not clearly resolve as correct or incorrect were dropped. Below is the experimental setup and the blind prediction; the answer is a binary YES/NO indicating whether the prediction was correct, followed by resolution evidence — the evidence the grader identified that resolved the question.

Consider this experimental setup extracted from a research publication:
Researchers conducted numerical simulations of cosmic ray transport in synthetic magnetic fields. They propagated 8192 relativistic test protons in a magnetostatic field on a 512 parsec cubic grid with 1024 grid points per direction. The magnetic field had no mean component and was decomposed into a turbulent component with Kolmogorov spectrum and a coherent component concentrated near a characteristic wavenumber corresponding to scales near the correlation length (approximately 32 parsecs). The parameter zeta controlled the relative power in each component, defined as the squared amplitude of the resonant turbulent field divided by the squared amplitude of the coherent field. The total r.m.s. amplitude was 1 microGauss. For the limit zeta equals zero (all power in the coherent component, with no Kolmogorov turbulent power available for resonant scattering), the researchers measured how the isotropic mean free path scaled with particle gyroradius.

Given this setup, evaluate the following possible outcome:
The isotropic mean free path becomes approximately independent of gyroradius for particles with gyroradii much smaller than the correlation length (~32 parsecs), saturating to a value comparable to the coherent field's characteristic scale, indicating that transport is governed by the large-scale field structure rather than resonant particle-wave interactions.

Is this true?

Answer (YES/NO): YES